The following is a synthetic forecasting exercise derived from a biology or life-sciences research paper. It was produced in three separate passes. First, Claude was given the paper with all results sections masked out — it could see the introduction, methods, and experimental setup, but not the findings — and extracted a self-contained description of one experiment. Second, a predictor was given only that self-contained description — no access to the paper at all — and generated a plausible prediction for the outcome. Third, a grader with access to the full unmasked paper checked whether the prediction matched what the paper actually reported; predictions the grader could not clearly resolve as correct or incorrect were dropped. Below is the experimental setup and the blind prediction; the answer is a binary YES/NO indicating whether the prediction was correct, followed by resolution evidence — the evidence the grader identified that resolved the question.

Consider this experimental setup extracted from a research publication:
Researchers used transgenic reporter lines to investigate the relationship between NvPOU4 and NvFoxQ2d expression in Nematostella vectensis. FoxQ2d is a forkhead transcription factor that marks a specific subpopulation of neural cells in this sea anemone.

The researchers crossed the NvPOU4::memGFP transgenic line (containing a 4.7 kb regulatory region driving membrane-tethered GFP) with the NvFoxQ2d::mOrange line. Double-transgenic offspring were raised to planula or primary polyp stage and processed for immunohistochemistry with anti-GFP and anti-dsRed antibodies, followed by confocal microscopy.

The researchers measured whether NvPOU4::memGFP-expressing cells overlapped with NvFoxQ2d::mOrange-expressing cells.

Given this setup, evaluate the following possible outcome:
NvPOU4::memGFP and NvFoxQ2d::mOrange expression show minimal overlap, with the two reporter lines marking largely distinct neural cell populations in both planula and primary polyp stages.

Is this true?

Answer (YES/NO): YES